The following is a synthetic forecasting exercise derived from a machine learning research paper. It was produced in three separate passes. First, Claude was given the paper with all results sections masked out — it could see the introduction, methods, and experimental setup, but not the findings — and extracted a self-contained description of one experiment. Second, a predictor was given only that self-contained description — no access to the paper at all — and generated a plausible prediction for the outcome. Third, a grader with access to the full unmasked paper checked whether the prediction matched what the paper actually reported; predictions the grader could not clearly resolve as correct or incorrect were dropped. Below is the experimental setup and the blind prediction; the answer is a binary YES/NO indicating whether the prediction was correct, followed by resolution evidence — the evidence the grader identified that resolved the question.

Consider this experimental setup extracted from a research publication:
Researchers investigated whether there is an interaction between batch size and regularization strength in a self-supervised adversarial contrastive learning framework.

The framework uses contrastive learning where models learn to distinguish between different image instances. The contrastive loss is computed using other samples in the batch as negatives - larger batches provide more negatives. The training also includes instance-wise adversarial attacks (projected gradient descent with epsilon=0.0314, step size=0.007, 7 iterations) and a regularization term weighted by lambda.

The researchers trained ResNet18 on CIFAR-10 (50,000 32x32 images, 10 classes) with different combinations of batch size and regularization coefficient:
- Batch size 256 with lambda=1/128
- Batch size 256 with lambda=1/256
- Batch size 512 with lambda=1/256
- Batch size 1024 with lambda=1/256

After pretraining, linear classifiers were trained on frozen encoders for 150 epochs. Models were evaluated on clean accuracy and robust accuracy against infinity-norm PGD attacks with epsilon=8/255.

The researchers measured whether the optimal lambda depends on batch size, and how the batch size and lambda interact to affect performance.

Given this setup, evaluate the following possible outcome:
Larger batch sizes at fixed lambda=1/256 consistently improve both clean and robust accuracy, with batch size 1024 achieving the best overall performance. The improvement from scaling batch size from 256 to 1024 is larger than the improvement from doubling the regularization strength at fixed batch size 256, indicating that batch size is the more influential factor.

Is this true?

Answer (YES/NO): NO